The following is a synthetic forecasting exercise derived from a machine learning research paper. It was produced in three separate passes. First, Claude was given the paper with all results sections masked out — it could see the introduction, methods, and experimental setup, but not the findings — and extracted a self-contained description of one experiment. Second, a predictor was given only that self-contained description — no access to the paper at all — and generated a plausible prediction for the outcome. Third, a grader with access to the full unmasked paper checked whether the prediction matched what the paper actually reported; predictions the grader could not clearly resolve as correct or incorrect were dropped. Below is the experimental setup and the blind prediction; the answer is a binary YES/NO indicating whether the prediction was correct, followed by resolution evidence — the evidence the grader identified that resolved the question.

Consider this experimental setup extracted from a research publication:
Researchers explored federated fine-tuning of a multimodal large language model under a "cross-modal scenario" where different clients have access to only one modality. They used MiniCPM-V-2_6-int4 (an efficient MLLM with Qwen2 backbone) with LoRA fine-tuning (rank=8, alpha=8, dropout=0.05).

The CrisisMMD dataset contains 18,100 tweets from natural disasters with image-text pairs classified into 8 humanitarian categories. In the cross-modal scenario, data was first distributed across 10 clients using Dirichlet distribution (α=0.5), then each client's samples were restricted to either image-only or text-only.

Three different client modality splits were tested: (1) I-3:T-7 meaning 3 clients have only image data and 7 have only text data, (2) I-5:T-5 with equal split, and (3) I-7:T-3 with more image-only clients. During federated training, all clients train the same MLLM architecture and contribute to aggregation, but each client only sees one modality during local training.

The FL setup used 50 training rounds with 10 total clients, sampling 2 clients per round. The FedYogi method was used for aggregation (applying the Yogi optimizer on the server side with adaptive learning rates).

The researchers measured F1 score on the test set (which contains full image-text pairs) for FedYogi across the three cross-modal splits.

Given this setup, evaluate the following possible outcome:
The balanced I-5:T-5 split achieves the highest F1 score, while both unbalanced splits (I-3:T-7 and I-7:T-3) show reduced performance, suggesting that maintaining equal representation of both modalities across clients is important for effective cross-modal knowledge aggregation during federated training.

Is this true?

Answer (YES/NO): NO